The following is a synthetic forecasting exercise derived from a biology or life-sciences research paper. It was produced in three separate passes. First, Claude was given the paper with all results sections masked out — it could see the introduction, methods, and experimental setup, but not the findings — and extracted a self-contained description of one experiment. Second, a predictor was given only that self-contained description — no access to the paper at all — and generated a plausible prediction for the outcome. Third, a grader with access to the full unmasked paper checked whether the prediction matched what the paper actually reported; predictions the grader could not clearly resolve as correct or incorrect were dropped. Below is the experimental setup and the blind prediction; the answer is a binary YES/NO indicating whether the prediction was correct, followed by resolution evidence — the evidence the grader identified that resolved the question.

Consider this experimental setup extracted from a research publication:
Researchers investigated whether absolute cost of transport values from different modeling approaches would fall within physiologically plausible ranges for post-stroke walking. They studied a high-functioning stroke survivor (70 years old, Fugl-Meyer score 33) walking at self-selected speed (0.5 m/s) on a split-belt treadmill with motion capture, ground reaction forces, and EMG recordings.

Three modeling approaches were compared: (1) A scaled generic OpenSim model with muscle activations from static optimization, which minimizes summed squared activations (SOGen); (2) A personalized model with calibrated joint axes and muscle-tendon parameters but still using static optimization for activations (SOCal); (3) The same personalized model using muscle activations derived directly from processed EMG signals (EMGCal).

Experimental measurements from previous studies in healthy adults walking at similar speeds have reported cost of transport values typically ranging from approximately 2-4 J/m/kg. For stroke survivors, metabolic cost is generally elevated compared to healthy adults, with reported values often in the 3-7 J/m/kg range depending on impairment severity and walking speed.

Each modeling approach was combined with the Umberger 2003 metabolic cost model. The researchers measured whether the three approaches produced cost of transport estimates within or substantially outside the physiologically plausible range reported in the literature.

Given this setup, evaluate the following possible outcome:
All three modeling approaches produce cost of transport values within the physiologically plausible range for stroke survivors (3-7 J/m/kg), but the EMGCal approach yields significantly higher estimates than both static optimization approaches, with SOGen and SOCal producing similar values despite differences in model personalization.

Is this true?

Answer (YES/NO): NO